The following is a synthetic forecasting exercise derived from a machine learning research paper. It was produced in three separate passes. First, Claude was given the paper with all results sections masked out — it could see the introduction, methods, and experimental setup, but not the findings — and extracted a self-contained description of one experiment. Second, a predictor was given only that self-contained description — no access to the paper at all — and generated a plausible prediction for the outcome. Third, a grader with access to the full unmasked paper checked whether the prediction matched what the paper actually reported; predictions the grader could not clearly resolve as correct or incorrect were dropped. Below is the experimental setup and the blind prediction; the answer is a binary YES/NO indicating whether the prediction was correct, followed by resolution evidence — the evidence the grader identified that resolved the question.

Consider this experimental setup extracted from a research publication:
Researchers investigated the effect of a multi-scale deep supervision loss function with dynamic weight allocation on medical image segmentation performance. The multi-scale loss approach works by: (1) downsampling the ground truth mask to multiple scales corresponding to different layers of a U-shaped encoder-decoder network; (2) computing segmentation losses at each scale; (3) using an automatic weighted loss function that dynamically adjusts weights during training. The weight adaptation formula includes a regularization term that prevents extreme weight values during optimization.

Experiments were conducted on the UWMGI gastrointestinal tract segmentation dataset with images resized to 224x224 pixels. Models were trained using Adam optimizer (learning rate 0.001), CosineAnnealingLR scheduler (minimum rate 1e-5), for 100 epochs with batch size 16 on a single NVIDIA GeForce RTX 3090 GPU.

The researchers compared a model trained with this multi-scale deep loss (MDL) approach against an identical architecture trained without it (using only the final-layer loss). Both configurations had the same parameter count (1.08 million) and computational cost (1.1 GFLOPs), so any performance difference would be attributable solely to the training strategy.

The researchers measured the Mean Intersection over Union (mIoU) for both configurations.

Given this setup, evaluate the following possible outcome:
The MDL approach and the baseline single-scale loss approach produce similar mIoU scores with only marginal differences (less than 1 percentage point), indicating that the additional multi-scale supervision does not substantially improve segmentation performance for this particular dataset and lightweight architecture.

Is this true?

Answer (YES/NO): NO